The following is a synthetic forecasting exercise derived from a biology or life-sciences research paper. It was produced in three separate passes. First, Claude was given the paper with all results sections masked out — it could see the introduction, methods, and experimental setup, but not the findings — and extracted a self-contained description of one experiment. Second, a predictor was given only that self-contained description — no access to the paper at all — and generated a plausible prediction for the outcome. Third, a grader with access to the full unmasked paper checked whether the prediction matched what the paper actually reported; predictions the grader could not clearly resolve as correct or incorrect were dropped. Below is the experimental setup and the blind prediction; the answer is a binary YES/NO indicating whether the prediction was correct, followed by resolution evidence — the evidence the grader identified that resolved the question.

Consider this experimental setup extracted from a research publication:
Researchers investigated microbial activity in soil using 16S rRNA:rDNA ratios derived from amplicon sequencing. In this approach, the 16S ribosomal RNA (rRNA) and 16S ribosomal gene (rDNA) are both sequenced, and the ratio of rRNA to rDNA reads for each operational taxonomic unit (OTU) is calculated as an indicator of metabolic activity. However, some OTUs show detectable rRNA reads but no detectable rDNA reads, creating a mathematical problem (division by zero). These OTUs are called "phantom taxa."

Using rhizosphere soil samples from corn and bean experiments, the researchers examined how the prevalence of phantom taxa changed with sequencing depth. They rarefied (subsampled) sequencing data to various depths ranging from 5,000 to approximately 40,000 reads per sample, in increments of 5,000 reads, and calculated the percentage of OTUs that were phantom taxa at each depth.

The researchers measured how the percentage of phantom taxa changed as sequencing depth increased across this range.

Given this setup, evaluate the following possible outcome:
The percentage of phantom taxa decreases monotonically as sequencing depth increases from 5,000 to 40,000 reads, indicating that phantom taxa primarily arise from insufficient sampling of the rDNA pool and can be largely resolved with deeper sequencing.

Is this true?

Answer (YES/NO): NO